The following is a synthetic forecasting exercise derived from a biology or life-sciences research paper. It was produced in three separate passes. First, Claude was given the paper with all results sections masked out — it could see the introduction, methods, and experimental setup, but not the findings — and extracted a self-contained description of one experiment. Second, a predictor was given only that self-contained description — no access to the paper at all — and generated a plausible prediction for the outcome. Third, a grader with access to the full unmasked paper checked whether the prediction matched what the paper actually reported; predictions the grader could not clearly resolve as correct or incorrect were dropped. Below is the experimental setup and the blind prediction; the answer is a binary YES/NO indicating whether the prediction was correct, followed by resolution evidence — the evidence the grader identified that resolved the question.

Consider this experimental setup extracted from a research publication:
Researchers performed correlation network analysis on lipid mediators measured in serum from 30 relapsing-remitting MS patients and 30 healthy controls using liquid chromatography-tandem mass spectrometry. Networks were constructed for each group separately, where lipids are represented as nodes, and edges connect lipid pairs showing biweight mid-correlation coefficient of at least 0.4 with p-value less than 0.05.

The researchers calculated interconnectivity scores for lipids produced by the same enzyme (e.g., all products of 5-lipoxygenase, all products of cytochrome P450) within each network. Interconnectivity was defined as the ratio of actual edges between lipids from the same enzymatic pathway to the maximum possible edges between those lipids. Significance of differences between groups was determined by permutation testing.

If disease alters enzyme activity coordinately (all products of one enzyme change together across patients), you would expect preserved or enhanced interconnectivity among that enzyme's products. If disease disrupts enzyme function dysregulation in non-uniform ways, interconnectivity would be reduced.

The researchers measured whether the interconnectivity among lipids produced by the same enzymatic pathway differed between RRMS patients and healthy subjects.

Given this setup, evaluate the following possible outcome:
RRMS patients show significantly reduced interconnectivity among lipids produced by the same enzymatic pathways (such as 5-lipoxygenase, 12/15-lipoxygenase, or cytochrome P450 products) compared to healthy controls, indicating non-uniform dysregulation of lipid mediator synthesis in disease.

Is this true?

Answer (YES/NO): NO